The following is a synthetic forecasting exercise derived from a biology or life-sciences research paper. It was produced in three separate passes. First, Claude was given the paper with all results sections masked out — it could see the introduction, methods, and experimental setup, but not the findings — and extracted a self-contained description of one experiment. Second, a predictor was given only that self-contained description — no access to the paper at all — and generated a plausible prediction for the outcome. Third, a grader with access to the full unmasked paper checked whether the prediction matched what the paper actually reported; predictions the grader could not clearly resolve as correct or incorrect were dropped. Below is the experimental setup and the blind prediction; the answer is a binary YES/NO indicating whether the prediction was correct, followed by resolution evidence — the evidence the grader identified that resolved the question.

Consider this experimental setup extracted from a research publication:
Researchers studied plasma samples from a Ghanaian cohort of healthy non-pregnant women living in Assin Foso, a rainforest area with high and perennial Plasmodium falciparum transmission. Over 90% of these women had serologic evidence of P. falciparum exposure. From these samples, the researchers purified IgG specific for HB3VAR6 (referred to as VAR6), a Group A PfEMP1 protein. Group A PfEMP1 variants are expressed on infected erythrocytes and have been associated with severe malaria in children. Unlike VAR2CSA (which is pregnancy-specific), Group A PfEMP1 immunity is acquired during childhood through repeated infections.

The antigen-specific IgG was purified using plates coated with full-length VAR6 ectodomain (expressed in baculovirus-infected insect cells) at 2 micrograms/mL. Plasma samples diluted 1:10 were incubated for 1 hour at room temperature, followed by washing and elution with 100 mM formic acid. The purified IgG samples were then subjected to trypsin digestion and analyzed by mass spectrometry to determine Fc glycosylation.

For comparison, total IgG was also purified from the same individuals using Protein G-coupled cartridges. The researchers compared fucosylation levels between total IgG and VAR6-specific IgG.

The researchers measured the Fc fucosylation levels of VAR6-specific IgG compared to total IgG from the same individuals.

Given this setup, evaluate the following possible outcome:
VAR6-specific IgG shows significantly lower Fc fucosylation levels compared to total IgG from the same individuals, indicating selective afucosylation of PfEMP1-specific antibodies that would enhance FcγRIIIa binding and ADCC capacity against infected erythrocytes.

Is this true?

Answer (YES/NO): YES